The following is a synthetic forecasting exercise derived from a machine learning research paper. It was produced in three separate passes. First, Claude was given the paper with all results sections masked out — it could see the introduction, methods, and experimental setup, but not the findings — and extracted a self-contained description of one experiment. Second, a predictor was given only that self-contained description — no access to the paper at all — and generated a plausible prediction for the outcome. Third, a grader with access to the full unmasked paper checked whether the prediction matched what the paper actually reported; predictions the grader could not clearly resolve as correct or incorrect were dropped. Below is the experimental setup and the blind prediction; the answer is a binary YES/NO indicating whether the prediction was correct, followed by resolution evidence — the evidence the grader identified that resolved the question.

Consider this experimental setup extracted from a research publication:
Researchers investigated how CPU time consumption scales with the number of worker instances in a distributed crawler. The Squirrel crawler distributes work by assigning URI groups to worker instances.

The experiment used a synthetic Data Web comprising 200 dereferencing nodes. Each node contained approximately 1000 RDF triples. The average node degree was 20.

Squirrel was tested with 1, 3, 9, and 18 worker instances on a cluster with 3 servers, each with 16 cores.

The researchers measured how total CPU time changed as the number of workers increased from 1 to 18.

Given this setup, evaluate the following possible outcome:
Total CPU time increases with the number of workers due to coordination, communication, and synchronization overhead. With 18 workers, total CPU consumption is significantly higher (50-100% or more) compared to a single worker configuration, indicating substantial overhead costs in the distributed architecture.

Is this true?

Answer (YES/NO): NO